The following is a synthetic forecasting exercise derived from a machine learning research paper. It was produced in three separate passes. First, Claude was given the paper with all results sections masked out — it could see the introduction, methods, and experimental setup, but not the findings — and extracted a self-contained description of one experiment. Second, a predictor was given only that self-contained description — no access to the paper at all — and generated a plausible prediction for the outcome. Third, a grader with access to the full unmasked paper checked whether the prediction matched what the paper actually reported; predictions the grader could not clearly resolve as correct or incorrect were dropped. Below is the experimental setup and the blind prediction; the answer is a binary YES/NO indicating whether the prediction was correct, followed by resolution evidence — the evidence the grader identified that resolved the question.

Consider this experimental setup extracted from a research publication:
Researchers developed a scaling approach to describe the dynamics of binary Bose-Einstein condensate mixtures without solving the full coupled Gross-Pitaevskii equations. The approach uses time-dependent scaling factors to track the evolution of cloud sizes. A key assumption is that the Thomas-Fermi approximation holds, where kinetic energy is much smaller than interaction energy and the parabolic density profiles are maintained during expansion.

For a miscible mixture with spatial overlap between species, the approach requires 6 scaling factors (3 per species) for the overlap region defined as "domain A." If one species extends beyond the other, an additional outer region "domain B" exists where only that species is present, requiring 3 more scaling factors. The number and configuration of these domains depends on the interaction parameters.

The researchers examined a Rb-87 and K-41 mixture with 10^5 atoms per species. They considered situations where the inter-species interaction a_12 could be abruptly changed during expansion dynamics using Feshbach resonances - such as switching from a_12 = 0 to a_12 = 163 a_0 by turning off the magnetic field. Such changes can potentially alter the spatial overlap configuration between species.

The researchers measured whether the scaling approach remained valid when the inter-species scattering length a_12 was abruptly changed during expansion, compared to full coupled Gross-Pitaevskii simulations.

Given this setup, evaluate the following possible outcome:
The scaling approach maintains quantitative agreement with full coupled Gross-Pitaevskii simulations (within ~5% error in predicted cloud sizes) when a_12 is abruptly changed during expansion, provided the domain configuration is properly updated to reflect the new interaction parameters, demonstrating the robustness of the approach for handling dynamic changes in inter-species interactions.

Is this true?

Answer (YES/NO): NO